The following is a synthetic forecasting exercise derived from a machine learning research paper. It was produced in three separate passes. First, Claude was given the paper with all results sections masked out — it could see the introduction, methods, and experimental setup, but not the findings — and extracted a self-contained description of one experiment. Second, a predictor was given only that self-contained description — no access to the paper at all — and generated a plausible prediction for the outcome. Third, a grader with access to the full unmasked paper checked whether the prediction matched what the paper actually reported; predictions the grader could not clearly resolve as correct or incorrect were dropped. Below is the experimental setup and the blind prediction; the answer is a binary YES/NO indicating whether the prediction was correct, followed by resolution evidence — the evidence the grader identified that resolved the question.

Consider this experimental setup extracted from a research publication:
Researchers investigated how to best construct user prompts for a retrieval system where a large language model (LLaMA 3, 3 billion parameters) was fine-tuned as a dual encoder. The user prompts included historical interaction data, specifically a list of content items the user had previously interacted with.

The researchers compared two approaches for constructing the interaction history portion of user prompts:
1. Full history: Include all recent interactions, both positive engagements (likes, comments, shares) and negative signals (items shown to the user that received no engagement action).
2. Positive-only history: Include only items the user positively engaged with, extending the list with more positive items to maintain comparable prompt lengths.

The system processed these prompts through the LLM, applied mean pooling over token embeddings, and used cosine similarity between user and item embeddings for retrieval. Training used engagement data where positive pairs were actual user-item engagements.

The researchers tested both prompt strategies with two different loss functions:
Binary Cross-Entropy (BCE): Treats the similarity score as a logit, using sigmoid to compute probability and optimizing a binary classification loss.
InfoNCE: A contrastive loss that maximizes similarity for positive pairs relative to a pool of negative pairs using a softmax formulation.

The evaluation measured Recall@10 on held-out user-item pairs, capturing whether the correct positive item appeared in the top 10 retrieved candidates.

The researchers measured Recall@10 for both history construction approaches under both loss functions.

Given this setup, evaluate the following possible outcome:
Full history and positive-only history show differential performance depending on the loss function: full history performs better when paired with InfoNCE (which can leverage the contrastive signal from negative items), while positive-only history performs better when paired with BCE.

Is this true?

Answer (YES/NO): NO